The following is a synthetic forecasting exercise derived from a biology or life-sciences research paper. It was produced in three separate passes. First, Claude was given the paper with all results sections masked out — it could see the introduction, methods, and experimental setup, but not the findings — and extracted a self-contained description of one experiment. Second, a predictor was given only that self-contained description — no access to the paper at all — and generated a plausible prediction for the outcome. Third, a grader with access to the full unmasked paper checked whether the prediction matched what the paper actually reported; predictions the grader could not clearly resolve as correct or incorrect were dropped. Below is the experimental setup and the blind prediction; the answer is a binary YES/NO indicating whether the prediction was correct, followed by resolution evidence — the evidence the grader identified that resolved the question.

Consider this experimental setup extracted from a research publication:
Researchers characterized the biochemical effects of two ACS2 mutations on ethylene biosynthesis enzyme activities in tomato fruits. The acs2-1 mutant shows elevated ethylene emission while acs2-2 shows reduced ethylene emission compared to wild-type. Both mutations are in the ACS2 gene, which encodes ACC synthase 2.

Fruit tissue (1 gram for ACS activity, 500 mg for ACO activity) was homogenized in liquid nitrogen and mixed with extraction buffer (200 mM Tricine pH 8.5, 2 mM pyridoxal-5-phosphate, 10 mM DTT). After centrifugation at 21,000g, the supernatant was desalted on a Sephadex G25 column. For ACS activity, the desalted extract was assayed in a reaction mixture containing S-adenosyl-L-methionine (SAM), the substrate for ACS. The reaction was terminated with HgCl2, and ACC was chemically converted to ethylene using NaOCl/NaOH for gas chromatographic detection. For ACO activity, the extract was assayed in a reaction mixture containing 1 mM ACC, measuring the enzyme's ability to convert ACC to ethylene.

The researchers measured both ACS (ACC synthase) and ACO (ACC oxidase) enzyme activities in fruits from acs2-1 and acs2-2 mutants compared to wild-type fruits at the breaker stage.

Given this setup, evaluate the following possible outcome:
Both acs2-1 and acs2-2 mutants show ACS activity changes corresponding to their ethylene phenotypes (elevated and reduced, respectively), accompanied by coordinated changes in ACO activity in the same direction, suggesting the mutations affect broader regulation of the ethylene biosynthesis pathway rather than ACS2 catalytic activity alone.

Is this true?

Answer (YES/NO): YES